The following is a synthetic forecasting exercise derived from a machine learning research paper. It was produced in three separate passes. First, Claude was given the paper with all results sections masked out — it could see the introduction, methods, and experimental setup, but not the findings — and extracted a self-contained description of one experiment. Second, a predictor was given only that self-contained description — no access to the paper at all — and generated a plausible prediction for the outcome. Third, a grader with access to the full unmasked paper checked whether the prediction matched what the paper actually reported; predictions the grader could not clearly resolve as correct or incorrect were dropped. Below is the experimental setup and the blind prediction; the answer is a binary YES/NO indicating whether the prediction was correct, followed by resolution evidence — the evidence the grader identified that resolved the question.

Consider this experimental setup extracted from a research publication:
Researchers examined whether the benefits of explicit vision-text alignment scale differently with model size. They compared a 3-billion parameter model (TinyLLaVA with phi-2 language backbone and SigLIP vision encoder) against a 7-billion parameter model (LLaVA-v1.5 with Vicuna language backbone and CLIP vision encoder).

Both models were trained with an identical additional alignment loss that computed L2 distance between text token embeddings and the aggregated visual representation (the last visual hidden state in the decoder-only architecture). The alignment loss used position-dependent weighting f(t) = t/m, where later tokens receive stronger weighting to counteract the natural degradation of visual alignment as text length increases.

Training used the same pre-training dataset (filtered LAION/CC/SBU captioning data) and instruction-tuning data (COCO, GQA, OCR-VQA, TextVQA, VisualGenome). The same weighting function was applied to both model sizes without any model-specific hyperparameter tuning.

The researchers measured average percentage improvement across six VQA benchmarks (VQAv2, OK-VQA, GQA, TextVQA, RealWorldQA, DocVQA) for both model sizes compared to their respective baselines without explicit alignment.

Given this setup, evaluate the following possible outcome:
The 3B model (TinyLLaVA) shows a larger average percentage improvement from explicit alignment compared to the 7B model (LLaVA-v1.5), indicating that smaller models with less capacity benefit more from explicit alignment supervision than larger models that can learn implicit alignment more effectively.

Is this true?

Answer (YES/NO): NO